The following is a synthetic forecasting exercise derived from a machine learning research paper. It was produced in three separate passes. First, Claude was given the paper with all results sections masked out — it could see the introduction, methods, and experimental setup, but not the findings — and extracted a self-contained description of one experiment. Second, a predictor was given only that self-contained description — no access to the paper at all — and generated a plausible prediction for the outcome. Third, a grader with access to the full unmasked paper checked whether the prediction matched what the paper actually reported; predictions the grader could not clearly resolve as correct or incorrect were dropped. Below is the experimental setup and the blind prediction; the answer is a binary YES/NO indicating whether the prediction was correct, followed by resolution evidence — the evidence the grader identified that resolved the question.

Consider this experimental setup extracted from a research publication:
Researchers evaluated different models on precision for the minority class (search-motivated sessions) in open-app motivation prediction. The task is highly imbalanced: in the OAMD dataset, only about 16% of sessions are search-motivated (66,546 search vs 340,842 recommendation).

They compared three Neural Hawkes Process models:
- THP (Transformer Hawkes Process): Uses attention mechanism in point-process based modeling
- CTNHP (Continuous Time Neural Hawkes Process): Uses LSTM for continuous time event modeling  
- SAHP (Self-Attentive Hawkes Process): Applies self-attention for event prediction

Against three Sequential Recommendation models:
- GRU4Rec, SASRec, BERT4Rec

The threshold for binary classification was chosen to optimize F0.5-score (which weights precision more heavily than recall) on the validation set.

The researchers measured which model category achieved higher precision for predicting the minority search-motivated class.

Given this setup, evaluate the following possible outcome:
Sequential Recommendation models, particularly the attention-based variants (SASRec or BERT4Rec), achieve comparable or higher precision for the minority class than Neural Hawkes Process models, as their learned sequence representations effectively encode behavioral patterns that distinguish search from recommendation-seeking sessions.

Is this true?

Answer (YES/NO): NO